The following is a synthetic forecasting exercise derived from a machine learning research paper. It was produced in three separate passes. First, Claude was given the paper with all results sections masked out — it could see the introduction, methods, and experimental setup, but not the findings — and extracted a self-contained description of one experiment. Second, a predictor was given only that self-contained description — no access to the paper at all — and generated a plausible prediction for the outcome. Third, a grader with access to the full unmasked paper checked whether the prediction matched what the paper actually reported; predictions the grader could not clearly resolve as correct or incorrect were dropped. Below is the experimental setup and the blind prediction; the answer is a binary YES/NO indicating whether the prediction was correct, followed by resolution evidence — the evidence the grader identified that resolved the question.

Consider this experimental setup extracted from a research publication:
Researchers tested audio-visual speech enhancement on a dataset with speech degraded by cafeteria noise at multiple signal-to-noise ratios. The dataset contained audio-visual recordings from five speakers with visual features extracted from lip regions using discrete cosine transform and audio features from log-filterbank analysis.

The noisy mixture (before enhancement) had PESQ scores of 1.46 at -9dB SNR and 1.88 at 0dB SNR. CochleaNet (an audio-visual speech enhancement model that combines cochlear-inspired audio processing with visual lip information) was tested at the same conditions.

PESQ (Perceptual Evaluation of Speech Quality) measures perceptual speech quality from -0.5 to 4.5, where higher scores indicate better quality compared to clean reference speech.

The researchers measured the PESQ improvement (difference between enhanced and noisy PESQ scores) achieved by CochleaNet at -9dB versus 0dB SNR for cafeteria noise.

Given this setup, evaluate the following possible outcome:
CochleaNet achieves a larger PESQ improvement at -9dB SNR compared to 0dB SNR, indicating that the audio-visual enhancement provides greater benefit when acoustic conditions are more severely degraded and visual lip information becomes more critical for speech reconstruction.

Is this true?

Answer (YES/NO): YES